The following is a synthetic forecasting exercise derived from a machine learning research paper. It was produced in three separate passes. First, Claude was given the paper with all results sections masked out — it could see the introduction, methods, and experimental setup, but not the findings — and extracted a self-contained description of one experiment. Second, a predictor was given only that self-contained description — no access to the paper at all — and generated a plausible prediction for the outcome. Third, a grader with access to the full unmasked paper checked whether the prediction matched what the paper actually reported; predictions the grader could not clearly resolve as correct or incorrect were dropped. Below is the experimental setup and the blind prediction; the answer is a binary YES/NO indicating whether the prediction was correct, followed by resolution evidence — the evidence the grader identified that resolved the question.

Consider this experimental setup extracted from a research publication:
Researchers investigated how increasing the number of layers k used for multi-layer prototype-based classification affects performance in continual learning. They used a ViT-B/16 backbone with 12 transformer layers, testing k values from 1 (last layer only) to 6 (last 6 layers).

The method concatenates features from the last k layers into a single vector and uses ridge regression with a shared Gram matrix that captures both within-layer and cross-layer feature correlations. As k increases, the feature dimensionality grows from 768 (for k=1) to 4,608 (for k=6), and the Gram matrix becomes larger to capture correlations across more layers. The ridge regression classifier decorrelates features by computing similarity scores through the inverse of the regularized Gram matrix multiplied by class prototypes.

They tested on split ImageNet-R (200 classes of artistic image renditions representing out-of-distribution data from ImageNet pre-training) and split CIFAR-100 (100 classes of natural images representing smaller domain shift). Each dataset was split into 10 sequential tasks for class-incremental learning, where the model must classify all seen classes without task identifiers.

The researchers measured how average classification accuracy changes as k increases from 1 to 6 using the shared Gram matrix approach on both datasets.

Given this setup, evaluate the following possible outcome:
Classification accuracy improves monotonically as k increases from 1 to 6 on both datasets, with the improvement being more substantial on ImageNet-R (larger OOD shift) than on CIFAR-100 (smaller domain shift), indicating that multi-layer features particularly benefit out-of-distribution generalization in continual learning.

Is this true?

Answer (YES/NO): NO